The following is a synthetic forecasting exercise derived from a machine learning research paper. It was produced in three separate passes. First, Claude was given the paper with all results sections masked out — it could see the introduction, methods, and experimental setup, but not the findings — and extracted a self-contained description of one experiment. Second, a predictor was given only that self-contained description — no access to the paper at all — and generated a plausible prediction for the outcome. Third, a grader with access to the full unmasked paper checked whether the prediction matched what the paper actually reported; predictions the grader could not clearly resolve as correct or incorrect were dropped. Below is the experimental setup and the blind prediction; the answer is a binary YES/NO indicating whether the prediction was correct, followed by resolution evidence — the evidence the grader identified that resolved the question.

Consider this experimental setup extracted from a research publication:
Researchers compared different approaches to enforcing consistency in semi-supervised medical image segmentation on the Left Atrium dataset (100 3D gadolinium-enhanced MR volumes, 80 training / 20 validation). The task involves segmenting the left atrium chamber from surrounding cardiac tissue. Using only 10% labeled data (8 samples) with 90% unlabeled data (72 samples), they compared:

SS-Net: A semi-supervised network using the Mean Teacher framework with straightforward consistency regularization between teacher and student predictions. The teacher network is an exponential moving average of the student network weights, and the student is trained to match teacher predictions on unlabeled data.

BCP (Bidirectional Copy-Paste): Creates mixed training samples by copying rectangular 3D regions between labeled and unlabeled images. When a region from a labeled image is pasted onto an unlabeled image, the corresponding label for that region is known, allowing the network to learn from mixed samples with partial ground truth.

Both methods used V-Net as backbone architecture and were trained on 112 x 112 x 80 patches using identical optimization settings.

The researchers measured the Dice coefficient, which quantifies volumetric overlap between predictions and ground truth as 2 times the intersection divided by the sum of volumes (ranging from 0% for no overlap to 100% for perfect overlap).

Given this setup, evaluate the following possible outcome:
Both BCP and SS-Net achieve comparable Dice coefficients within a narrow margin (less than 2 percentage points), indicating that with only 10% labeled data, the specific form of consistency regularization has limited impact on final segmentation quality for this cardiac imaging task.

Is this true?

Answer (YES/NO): YES